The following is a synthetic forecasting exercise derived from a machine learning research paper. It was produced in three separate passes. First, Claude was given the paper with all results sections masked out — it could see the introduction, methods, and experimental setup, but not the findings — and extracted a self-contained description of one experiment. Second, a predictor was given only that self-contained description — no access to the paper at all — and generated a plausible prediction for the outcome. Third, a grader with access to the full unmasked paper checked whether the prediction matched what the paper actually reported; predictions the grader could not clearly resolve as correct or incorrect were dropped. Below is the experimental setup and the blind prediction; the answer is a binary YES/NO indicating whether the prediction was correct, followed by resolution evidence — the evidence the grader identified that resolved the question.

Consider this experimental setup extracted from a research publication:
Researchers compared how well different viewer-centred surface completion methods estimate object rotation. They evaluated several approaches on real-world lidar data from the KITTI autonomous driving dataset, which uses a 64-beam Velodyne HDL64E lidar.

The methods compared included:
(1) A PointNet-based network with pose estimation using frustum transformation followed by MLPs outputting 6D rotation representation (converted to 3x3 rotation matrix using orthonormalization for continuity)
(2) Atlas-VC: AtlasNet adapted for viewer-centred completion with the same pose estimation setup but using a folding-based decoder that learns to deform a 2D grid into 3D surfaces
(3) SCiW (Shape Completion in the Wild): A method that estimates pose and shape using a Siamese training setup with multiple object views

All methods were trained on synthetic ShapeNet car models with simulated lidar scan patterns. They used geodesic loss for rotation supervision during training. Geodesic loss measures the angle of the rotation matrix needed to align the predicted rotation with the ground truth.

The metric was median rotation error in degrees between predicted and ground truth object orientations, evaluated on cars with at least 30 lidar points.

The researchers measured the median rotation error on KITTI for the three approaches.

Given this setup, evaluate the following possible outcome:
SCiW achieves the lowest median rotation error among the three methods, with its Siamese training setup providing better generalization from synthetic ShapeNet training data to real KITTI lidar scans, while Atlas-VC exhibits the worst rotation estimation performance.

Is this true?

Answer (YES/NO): NO